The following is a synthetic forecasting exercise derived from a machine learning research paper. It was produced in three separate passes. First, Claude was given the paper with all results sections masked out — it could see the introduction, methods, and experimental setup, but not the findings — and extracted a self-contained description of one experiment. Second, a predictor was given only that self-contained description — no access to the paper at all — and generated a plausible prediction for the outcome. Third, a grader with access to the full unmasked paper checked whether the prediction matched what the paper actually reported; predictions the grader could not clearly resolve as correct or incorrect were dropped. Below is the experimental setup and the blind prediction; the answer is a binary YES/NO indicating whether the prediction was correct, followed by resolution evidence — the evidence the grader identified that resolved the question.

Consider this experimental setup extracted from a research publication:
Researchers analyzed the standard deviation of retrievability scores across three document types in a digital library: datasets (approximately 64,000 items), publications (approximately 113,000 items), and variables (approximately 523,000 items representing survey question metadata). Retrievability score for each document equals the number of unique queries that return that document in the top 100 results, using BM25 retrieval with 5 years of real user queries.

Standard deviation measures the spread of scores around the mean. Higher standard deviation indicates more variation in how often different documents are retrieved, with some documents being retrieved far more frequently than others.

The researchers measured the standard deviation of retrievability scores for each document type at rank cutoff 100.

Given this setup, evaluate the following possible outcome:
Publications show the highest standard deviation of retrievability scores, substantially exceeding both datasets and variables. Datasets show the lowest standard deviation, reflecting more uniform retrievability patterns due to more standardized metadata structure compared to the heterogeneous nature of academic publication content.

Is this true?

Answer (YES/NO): NO